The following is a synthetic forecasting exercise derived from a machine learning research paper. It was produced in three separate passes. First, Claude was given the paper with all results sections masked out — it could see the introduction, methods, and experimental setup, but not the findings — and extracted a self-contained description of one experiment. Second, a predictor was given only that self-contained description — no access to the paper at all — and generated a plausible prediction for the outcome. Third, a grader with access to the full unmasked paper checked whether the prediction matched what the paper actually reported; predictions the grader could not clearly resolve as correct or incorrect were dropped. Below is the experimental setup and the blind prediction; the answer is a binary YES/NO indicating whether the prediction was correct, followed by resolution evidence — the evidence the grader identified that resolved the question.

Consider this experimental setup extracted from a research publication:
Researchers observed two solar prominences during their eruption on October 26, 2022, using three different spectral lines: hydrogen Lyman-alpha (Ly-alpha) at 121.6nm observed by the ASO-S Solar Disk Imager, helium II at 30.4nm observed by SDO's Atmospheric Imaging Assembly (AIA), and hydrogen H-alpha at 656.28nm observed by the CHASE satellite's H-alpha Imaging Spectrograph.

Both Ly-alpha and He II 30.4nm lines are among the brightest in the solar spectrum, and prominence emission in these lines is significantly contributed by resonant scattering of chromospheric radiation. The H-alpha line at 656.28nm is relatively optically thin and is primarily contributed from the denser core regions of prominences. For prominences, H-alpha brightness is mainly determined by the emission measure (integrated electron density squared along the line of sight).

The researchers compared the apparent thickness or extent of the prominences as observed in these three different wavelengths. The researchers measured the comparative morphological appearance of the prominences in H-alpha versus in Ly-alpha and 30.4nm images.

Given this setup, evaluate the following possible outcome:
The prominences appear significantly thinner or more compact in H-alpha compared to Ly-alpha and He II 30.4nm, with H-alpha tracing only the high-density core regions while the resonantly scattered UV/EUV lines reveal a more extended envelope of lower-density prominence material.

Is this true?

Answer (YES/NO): YES